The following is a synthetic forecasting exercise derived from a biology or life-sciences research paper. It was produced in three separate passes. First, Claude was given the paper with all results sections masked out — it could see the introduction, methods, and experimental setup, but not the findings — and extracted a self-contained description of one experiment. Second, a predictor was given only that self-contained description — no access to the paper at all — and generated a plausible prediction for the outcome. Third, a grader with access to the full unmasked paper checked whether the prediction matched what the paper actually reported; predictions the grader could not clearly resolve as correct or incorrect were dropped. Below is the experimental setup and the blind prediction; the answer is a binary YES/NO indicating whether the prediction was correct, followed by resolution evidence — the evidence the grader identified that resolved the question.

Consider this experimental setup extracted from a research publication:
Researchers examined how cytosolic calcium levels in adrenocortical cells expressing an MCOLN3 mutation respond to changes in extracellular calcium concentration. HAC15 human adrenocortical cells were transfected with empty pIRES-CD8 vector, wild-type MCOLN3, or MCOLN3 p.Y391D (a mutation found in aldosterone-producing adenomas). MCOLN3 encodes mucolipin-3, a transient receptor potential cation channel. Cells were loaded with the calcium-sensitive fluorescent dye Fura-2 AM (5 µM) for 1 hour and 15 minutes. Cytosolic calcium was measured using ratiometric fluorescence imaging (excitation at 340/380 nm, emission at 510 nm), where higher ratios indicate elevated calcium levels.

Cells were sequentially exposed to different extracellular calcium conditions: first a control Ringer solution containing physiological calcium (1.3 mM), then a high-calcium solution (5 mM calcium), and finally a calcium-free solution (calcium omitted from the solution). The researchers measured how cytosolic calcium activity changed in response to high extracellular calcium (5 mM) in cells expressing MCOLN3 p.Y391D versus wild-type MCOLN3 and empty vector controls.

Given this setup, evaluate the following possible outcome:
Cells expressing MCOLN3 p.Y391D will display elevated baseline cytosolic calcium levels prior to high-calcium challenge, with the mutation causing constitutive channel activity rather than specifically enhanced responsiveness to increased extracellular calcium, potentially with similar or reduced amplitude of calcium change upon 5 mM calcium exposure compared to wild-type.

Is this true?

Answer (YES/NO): NO